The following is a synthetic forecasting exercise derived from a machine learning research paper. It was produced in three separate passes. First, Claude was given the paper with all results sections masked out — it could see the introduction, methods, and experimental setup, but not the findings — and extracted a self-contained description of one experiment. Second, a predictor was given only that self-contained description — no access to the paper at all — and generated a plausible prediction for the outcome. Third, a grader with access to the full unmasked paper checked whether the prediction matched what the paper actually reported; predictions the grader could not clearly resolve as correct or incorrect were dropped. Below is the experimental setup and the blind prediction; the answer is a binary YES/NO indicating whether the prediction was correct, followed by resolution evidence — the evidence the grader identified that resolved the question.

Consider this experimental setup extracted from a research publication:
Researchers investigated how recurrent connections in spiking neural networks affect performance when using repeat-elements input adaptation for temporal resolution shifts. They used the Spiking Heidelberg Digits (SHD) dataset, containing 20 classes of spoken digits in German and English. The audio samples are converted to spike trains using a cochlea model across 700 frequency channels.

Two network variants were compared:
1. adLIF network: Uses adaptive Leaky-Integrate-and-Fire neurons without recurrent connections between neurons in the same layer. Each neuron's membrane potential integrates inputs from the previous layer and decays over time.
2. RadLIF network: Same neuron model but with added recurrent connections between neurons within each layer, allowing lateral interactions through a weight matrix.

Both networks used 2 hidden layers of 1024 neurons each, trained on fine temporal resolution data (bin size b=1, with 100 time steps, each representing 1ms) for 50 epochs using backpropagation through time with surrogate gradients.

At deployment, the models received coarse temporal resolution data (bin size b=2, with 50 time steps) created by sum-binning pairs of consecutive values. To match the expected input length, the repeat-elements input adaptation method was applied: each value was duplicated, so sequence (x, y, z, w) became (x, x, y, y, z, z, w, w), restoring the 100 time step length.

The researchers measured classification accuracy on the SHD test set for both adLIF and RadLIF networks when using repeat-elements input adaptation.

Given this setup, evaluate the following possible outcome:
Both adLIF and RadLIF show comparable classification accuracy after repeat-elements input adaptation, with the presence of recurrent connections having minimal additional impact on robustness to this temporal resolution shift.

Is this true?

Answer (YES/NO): YES